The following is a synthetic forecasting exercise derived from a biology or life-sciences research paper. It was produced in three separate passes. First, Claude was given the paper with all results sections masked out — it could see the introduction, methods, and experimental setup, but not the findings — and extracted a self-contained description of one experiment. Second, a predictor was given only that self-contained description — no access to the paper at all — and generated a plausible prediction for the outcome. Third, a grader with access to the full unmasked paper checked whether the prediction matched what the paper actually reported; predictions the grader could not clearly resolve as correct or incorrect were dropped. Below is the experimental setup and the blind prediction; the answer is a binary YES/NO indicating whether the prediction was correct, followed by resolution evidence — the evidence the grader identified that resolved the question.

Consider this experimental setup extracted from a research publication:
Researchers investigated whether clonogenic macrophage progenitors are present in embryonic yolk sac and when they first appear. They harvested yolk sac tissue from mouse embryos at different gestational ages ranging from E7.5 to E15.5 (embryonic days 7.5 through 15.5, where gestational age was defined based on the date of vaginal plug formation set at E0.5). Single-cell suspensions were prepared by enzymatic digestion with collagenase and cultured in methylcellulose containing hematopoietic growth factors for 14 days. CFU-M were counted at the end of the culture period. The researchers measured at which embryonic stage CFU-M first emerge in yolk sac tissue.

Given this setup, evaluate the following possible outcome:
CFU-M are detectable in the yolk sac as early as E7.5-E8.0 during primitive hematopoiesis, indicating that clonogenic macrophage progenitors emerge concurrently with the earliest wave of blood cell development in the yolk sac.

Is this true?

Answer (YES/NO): YES